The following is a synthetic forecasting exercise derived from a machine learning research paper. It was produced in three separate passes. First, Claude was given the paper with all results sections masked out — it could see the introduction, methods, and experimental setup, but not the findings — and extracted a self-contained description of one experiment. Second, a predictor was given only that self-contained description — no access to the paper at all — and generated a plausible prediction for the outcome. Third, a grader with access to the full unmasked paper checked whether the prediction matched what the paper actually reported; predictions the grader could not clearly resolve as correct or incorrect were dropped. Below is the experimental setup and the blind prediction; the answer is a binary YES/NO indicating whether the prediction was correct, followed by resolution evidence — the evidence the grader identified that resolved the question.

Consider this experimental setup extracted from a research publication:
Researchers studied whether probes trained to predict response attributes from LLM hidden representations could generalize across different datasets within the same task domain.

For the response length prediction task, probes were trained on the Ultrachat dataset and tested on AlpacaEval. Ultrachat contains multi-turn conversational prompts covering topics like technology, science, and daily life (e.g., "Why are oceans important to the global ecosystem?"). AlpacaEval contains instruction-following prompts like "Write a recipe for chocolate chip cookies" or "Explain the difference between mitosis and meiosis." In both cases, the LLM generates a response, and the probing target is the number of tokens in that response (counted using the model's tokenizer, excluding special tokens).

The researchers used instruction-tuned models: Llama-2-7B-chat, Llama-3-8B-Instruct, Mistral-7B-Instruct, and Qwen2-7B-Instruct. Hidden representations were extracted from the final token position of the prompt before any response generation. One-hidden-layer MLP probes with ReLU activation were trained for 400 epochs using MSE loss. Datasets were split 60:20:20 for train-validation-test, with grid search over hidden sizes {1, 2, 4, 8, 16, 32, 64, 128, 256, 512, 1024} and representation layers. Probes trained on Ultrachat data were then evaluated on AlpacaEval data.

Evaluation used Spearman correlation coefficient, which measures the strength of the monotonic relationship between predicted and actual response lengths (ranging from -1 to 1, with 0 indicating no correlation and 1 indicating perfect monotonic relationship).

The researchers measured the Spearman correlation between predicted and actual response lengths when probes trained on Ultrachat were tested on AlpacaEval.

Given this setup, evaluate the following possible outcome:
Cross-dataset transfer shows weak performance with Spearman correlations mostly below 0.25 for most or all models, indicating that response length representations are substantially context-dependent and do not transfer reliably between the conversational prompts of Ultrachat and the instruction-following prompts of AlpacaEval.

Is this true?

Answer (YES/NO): NO